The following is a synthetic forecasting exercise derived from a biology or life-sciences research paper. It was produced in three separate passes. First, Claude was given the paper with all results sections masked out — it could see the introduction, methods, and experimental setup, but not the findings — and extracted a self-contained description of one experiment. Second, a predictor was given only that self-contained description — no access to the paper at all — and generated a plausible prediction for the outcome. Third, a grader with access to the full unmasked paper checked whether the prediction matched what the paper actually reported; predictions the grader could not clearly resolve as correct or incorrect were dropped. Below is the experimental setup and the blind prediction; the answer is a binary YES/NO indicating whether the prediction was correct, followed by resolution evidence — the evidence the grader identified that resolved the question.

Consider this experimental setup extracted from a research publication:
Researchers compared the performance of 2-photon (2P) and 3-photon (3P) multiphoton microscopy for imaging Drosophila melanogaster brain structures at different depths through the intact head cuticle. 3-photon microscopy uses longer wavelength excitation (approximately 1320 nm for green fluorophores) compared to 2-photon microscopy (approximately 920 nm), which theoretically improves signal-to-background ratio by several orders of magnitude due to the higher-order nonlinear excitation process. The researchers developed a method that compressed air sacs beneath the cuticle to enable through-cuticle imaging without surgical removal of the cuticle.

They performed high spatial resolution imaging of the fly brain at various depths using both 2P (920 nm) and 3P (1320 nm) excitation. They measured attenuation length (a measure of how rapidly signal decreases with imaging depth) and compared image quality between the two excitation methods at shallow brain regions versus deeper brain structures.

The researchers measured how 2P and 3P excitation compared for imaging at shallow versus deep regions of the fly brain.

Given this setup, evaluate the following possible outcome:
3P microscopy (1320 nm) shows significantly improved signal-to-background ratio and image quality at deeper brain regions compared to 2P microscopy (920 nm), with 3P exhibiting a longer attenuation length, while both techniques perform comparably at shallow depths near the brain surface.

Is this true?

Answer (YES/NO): YES